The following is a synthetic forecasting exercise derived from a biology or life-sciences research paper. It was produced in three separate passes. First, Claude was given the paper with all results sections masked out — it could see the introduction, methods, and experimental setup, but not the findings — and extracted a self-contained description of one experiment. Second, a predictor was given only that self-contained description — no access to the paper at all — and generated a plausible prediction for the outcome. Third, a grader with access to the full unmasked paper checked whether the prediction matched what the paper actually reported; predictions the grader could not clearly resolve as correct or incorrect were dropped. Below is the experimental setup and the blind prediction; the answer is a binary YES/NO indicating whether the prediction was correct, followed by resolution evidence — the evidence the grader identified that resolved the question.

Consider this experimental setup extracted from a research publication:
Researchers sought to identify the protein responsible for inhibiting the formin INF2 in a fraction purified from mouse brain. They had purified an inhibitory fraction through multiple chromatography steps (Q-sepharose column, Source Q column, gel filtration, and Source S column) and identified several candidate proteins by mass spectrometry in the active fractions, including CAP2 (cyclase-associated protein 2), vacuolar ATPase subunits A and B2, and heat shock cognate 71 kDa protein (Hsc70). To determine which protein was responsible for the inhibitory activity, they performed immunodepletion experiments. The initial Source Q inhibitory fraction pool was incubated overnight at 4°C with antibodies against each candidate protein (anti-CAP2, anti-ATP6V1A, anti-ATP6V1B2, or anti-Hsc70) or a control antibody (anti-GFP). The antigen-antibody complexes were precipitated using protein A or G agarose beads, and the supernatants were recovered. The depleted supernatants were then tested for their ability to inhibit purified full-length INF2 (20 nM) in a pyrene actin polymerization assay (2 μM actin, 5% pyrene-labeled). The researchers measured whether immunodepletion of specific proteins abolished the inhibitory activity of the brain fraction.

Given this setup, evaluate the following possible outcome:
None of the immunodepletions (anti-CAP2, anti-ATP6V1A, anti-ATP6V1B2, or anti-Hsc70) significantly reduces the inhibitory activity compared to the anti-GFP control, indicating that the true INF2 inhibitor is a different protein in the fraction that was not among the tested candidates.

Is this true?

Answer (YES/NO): NO